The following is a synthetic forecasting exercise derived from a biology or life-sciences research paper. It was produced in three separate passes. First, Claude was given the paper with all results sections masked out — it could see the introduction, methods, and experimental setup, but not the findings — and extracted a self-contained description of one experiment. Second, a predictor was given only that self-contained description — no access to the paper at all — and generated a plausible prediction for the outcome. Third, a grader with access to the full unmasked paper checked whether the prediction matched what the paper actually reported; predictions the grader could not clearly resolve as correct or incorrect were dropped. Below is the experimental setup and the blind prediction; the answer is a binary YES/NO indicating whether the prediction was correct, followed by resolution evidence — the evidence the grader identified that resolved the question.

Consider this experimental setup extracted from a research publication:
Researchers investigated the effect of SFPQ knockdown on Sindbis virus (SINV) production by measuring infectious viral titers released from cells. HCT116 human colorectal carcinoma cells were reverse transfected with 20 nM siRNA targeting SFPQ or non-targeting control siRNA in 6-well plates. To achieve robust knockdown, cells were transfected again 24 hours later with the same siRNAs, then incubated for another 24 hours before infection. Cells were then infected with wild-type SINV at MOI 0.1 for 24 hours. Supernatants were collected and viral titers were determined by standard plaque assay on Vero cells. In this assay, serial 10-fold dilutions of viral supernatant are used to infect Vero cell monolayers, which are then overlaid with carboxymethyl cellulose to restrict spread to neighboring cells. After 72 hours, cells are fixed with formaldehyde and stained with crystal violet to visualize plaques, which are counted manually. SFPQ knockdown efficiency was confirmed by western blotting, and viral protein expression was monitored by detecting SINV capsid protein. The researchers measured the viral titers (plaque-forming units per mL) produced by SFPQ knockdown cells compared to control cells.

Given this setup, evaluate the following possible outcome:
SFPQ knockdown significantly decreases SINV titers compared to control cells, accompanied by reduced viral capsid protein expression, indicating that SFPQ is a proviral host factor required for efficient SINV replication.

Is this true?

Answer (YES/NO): YES